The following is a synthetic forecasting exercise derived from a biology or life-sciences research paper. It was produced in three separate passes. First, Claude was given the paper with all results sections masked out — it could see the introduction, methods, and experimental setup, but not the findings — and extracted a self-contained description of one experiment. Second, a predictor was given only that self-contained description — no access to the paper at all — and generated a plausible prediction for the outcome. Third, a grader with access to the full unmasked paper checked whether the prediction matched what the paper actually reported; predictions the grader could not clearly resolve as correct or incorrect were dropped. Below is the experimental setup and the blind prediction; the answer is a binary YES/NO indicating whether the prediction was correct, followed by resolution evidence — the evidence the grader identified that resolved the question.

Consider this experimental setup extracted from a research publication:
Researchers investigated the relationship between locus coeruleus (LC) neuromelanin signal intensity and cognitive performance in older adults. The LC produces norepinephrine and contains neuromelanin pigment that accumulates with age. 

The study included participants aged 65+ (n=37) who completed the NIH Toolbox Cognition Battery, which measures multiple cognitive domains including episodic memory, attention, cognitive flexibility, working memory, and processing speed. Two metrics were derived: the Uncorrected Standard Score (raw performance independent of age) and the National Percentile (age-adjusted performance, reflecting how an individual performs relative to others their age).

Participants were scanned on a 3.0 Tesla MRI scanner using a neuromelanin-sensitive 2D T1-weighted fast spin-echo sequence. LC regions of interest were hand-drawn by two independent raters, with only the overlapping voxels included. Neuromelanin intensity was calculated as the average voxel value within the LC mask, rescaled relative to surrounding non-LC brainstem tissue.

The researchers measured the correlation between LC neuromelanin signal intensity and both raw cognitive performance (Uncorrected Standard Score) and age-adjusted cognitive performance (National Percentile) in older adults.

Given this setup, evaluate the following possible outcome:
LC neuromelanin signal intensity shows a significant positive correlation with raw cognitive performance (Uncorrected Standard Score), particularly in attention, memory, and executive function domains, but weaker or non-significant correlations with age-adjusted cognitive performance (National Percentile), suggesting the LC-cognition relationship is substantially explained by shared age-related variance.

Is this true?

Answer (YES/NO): NO